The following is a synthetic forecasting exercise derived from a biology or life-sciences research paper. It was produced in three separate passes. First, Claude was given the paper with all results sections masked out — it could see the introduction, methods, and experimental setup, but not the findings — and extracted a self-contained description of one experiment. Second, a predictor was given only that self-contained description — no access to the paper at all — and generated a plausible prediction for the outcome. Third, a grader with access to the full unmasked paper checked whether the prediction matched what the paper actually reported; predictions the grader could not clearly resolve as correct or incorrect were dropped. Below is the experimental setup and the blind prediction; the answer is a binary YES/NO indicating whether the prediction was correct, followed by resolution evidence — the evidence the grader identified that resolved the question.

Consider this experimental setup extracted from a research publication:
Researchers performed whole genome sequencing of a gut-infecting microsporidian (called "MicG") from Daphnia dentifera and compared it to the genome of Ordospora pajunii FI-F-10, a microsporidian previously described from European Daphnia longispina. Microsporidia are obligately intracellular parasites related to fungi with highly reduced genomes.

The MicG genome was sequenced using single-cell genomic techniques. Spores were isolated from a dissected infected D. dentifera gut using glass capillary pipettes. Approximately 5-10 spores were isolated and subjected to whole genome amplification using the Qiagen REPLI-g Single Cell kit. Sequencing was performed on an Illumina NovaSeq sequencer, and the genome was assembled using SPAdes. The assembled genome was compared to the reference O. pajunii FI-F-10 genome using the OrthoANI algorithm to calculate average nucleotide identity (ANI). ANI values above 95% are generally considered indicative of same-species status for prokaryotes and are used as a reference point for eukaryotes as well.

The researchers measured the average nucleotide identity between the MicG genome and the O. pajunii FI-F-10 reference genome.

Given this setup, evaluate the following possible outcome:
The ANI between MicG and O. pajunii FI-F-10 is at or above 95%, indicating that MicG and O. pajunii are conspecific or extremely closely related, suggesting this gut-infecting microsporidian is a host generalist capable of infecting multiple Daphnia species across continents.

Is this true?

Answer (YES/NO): YES